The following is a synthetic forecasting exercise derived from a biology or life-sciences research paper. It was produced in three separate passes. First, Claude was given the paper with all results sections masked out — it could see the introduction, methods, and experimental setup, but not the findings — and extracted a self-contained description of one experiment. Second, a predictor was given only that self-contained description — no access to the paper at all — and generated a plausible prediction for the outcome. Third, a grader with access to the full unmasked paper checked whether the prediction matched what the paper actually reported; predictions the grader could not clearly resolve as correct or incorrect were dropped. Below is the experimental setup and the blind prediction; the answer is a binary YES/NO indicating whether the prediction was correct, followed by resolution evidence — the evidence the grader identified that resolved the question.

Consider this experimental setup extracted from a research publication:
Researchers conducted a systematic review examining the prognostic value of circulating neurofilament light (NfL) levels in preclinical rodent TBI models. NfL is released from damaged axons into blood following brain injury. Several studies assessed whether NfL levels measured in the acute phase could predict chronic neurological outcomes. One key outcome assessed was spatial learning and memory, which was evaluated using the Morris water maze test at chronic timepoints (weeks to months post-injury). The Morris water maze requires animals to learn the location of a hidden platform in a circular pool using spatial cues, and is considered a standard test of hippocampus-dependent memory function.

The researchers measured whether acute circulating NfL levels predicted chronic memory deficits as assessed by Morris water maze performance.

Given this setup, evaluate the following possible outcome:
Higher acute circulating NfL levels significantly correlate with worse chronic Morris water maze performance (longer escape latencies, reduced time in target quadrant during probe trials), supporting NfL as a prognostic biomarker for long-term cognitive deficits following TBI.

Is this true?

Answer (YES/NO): NO